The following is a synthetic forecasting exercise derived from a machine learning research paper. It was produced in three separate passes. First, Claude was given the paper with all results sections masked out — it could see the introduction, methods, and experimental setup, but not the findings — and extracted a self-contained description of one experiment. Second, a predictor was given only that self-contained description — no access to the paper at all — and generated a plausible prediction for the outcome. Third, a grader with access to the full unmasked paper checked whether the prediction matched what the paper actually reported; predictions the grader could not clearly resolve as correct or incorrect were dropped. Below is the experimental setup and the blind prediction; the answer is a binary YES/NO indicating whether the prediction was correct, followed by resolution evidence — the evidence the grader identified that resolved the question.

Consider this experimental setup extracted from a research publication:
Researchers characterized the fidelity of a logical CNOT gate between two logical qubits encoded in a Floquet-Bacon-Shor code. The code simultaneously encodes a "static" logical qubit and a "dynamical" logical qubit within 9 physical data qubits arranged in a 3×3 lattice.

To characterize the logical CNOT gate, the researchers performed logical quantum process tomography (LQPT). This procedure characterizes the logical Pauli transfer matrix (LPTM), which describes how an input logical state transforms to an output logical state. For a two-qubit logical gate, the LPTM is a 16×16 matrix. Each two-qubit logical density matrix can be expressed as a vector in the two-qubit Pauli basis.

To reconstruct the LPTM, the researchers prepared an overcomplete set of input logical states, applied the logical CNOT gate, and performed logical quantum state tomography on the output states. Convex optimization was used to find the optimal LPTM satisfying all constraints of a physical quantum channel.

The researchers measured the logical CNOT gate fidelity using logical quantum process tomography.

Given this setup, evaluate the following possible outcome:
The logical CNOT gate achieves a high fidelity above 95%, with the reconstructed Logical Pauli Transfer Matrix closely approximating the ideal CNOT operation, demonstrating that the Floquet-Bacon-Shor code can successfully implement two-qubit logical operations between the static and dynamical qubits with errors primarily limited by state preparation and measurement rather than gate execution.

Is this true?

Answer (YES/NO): NO